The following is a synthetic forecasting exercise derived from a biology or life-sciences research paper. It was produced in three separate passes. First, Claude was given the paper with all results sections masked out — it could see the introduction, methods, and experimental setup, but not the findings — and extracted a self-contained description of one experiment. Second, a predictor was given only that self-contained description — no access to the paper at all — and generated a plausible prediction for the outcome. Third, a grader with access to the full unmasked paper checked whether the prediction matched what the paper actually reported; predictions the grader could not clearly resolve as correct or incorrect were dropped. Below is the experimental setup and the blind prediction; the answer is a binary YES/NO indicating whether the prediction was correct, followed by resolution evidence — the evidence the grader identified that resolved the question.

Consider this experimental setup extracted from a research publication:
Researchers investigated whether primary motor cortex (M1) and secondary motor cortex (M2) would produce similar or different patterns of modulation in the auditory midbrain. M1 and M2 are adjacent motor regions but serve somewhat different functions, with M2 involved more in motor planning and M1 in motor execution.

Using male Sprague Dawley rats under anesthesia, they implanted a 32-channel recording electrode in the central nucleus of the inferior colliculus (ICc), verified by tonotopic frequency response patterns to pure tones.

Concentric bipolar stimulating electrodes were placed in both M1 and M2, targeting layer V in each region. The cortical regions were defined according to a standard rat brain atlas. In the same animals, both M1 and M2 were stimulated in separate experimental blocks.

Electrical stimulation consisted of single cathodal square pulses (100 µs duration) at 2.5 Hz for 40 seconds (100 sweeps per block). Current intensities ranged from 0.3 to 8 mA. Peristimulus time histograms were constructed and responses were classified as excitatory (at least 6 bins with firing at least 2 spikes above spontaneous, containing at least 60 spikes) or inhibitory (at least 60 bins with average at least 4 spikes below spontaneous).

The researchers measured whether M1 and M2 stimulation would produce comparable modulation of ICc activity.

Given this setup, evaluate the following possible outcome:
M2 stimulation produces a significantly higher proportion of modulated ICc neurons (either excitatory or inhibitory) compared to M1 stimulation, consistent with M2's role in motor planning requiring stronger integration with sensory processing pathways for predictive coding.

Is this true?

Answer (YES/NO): NO